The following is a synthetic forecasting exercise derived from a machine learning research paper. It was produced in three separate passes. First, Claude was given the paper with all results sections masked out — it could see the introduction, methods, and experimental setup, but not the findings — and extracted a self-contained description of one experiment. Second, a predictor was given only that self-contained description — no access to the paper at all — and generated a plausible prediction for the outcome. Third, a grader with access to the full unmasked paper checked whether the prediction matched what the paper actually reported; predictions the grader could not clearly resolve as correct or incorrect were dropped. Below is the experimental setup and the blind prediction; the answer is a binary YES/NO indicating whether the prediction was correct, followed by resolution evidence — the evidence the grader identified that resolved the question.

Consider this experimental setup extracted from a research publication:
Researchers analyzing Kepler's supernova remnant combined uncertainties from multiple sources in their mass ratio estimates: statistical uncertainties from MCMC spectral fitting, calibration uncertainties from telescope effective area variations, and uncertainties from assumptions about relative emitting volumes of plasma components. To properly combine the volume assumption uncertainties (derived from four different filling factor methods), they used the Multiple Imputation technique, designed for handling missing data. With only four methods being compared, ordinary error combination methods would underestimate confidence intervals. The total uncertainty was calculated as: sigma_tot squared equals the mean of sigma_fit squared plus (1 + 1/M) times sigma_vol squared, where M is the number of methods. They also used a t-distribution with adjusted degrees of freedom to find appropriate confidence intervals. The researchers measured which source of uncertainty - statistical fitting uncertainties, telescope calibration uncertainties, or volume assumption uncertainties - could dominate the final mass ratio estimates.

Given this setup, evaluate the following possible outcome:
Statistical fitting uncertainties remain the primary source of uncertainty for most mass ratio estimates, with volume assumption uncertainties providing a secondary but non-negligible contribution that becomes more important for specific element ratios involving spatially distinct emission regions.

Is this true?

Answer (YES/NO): YES